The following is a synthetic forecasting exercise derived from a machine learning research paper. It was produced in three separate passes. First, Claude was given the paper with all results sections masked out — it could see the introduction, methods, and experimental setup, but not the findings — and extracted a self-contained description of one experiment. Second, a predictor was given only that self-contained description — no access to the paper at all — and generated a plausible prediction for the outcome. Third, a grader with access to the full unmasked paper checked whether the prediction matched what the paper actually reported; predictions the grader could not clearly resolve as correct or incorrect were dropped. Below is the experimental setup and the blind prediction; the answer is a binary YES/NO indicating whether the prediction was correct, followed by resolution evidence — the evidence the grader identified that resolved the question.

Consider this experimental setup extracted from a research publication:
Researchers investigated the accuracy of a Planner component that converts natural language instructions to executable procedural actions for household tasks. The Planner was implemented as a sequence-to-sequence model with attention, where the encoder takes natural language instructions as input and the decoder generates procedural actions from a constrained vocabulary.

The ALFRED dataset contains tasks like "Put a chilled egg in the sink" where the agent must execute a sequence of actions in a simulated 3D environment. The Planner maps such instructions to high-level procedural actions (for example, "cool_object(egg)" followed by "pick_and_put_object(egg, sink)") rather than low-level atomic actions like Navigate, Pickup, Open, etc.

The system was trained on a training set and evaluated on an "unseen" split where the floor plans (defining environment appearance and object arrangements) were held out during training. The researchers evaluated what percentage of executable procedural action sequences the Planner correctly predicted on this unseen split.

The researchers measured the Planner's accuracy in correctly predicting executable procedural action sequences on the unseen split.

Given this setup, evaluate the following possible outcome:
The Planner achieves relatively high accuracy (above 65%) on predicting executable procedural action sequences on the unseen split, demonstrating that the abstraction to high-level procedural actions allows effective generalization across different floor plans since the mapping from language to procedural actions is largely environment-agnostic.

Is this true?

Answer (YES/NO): YES